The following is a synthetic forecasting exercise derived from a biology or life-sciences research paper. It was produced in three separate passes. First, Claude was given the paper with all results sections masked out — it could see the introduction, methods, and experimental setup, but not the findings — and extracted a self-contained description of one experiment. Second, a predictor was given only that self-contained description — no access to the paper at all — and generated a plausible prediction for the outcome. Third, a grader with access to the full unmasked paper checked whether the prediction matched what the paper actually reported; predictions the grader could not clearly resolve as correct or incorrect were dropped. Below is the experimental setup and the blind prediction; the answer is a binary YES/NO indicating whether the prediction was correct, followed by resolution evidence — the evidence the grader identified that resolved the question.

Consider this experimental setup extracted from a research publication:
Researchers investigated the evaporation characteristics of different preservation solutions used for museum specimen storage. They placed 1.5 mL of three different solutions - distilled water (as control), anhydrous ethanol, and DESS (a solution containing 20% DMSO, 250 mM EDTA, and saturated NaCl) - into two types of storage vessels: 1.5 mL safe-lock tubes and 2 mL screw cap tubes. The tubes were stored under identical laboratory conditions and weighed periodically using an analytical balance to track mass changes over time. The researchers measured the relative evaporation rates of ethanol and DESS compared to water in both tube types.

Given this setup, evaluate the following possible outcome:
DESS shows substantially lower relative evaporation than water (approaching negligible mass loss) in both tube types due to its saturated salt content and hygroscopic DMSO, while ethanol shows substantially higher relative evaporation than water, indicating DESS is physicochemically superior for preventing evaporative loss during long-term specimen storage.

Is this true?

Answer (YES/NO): NO